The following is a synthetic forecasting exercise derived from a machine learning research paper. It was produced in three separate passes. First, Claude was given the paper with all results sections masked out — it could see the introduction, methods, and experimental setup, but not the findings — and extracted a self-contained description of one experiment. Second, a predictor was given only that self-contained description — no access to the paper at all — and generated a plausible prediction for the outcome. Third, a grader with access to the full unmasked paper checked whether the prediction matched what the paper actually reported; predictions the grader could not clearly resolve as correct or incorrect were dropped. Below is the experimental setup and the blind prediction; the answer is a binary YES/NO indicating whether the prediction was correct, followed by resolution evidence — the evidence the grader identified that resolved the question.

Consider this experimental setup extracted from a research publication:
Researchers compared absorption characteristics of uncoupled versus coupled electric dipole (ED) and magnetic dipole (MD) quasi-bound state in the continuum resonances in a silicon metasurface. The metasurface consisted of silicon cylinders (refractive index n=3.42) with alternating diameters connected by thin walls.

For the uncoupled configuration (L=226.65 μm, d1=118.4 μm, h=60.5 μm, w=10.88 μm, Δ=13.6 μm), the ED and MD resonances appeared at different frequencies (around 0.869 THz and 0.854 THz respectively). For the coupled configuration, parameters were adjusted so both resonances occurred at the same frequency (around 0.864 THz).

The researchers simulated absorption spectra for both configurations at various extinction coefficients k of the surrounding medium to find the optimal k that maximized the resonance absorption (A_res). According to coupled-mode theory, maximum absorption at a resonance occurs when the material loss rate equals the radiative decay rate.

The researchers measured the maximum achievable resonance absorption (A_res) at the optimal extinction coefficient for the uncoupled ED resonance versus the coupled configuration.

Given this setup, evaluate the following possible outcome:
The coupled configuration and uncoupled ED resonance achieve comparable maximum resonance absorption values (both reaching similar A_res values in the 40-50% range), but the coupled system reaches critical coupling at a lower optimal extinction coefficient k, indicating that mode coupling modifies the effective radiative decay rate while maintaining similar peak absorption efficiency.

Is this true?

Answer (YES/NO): NO